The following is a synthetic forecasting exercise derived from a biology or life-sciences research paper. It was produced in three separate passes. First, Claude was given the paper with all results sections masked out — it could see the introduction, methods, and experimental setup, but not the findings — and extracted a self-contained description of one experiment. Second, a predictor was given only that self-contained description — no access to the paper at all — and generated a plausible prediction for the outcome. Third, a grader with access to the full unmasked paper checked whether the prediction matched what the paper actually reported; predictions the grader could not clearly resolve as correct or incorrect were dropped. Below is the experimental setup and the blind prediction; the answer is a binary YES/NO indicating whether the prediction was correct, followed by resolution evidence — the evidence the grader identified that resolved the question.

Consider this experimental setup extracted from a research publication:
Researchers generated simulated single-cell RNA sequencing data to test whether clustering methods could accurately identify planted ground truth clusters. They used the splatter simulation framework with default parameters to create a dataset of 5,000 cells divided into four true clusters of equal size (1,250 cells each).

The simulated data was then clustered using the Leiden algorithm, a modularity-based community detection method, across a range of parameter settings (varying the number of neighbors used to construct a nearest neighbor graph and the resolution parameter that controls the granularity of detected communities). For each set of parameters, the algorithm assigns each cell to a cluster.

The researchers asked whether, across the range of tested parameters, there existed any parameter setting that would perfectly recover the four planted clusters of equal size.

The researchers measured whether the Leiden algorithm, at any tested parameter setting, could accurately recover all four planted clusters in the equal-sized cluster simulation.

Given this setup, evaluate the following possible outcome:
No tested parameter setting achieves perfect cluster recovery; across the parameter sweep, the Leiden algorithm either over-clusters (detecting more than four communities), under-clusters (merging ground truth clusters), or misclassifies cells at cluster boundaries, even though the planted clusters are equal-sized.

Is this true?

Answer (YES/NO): NO